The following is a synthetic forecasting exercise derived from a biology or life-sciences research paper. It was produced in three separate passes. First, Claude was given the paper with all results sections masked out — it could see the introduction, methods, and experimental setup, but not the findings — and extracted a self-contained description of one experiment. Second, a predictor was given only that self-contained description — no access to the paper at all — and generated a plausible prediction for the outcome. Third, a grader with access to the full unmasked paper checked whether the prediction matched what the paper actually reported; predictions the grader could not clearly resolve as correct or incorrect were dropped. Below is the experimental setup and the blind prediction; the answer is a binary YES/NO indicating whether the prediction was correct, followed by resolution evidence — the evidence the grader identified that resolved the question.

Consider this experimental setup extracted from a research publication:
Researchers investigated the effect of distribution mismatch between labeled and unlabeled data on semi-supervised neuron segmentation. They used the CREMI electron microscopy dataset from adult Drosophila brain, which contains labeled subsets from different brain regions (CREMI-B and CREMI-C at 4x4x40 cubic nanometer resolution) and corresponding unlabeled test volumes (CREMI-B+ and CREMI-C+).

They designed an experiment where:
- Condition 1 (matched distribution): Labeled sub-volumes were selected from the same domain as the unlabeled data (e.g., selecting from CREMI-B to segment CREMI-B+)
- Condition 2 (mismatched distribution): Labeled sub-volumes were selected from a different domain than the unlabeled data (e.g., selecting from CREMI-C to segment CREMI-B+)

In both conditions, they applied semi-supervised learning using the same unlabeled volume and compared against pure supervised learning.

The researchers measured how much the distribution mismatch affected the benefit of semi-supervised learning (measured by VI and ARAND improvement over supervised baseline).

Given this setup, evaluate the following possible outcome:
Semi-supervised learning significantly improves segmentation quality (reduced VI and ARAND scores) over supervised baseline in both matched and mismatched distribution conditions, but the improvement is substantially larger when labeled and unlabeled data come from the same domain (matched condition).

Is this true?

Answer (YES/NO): NO